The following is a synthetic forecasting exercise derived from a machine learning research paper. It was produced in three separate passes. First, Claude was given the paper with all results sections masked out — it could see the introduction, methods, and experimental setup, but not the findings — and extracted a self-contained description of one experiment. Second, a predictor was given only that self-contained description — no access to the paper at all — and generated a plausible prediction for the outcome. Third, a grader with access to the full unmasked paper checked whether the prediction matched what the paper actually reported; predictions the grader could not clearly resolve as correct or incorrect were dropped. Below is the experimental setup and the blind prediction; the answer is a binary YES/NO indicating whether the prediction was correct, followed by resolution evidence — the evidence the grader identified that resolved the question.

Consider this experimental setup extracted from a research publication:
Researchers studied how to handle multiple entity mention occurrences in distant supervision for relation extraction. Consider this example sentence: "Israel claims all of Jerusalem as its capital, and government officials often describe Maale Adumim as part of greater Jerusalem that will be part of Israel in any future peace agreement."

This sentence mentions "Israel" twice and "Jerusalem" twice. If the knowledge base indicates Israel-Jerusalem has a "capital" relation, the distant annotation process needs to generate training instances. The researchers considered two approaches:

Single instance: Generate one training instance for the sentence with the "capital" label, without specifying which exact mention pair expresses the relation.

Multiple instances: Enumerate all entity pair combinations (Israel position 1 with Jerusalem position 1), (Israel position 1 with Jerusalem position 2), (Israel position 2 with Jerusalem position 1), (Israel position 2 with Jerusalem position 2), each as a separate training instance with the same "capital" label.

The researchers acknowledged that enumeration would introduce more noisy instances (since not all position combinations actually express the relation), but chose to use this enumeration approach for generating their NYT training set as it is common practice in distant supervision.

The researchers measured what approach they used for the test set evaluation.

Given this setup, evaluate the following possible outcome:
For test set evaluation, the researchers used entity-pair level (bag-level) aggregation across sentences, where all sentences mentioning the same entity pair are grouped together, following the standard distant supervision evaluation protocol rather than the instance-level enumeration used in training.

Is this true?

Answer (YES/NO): NO